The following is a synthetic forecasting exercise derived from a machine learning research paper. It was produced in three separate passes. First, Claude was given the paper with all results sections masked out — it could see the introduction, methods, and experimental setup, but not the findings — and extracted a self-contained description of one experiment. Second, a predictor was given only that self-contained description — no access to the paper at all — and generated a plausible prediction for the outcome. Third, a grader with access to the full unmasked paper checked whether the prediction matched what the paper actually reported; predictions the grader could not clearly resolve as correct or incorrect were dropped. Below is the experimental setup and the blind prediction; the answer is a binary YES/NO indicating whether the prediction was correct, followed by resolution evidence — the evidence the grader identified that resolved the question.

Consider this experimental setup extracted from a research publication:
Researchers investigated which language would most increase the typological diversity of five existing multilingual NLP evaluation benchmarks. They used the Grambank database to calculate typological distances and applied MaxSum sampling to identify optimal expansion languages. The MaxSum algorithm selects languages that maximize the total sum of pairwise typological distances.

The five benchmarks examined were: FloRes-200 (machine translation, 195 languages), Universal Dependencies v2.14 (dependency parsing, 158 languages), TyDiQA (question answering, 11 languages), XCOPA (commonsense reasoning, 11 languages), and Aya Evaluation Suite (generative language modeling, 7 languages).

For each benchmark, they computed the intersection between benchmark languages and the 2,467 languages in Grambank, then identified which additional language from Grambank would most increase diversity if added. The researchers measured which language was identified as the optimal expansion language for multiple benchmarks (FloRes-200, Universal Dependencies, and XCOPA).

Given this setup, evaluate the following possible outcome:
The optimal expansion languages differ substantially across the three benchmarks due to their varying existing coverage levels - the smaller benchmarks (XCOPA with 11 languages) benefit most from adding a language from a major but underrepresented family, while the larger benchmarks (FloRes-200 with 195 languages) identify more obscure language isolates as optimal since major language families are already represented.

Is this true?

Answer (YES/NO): NO